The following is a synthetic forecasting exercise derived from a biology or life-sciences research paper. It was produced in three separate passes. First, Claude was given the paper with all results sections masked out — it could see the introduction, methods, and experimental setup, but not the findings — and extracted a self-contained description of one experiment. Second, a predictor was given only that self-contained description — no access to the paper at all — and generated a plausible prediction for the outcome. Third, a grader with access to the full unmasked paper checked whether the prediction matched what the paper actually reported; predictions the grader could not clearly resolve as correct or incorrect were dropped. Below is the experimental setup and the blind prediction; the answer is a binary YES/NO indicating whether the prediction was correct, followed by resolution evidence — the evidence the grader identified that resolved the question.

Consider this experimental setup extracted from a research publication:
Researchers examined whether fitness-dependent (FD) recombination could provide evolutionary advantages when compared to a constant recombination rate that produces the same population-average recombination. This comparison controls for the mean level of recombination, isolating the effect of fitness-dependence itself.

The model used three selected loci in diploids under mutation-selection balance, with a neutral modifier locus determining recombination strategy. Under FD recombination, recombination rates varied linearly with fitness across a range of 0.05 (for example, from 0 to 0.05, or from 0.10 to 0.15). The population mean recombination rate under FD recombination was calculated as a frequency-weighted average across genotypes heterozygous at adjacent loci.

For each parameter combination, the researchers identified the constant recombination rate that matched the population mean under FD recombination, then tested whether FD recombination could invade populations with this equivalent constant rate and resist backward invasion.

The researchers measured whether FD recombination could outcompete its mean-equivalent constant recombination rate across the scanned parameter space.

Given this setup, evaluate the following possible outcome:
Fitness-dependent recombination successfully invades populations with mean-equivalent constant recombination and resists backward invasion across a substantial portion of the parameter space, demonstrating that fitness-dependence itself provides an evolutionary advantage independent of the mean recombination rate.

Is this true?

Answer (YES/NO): YES